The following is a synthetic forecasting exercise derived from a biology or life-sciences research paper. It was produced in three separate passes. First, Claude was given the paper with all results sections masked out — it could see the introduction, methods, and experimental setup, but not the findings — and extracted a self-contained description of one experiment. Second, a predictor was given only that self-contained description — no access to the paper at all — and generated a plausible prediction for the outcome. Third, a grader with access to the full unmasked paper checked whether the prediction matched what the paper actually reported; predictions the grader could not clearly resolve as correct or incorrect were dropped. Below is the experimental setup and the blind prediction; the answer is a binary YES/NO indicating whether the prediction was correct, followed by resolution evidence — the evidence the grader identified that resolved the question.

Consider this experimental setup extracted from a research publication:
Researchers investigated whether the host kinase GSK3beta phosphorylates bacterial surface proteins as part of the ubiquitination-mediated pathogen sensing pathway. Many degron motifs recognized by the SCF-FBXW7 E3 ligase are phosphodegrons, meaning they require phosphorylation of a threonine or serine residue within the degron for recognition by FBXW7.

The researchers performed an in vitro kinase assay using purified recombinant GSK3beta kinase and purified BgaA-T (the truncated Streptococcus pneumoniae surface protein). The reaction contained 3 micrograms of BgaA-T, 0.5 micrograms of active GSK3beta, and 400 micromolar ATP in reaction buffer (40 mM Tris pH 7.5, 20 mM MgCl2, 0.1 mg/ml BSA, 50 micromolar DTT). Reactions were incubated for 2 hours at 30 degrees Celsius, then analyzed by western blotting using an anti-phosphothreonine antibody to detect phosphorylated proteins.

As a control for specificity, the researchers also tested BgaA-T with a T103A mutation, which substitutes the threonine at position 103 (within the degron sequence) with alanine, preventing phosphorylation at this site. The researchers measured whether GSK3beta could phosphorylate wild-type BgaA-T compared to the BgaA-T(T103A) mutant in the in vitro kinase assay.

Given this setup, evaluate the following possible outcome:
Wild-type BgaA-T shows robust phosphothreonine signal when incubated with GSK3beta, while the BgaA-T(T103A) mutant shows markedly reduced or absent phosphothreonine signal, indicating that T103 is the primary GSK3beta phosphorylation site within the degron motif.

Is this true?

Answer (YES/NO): YES